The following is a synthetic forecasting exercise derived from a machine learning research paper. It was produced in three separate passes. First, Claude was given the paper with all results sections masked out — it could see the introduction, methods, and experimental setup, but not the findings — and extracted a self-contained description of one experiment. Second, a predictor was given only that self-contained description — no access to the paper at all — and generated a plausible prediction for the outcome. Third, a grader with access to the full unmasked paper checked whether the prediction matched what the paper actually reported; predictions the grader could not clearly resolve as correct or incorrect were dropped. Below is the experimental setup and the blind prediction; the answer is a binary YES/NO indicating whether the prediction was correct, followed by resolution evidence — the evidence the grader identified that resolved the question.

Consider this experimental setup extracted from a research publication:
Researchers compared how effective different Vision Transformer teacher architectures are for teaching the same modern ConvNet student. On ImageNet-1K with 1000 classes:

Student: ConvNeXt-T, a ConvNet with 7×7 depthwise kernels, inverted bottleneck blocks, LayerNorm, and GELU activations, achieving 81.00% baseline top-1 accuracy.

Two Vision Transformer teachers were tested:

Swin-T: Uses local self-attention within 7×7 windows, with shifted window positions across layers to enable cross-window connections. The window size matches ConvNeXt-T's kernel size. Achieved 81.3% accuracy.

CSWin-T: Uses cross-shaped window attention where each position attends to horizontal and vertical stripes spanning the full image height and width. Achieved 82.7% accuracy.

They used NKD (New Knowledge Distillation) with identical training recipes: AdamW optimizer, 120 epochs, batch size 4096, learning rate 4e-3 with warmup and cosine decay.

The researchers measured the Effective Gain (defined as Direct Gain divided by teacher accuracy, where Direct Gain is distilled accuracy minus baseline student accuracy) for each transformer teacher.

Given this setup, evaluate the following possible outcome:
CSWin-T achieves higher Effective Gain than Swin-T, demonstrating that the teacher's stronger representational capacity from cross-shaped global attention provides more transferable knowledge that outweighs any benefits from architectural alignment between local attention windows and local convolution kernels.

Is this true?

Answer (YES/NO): YES